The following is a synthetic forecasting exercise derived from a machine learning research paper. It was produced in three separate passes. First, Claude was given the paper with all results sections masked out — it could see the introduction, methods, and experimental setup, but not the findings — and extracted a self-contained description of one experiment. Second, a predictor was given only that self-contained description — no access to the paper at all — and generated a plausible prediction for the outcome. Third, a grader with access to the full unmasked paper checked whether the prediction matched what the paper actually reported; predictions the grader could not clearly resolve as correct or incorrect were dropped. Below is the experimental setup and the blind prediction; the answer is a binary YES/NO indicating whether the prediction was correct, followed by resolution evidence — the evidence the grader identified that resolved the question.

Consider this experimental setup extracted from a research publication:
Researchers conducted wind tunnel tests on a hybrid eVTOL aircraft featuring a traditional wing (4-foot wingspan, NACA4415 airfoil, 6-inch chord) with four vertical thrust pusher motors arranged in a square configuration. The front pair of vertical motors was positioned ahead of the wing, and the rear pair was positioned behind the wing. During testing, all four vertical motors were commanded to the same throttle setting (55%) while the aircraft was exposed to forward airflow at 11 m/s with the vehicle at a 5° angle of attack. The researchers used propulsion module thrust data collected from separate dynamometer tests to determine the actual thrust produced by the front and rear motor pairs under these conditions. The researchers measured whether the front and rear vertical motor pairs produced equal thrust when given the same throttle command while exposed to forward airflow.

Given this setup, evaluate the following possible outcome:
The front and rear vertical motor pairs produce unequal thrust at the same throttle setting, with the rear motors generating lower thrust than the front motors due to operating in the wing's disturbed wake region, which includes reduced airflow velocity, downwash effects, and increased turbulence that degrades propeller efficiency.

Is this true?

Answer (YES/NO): NO